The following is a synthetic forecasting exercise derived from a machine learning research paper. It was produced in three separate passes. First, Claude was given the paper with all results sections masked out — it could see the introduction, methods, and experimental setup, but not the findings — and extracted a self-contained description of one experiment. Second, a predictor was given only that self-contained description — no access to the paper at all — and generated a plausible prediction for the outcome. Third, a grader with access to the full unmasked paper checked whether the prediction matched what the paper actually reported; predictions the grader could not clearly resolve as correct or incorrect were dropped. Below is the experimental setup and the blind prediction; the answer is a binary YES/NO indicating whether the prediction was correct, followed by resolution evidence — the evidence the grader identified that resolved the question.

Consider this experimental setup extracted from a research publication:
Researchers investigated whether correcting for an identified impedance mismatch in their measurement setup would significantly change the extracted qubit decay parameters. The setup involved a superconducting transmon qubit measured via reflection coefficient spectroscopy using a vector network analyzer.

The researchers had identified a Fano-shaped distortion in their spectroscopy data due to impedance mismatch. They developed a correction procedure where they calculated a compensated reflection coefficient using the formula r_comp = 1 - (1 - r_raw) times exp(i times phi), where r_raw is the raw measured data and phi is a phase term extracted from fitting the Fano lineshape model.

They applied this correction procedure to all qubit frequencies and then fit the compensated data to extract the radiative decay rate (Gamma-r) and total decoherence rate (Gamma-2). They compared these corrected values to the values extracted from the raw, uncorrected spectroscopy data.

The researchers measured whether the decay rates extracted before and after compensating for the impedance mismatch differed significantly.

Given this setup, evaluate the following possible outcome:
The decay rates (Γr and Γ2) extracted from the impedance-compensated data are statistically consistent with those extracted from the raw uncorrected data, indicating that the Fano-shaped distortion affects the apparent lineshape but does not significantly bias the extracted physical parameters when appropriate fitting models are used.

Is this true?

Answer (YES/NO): YES